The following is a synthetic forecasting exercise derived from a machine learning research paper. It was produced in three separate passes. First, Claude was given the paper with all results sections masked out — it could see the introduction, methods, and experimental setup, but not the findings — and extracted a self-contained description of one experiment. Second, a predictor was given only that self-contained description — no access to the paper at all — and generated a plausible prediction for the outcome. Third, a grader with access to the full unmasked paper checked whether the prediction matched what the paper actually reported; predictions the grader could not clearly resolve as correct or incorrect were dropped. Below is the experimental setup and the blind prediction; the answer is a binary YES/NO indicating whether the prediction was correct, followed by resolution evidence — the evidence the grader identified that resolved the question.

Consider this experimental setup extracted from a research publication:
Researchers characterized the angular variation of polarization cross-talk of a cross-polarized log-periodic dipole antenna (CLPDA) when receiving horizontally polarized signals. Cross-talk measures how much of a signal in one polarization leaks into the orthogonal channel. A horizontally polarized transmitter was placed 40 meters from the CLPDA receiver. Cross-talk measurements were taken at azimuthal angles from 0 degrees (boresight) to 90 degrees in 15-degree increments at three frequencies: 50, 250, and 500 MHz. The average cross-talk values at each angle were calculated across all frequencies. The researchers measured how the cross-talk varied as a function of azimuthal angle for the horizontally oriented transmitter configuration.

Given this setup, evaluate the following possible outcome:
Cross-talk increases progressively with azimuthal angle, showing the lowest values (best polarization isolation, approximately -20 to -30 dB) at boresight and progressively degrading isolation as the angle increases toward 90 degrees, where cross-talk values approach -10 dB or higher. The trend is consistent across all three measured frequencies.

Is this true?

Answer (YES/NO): YES